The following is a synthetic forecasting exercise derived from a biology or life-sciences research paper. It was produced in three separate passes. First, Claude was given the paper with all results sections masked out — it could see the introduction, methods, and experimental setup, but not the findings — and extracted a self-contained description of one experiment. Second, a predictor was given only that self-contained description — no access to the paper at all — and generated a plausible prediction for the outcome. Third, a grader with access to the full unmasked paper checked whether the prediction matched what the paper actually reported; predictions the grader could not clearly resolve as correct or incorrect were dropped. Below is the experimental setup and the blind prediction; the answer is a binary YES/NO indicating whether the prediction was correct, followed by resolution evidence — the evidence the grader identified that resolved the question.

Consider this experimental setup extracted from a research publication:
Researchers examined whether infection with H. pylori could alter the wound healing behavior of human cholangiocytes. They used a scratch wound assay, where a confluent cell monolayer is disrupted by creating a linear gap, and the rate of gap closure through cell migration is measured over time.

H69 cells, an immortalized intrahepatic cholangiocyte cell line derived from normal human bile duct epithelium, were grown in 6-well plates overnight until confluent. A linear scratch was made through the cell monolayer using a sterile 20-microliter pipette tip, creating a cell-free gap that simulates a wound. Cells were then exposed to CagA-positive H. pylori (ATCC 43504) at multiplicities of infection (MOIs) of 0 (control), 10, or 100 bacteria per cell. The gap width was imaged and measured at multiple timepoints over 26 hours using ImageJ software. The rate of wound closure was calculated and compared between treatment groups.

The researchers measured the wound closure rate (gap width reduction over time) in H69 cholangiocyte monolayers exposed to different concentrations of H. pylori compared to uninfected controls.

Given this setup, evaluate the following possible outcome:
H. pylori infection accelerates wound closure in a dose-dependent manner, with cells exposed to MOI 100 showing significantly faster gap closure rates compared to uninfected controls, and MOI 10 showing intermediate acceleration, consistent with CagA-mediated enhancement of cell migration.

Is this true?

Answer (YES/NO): NO